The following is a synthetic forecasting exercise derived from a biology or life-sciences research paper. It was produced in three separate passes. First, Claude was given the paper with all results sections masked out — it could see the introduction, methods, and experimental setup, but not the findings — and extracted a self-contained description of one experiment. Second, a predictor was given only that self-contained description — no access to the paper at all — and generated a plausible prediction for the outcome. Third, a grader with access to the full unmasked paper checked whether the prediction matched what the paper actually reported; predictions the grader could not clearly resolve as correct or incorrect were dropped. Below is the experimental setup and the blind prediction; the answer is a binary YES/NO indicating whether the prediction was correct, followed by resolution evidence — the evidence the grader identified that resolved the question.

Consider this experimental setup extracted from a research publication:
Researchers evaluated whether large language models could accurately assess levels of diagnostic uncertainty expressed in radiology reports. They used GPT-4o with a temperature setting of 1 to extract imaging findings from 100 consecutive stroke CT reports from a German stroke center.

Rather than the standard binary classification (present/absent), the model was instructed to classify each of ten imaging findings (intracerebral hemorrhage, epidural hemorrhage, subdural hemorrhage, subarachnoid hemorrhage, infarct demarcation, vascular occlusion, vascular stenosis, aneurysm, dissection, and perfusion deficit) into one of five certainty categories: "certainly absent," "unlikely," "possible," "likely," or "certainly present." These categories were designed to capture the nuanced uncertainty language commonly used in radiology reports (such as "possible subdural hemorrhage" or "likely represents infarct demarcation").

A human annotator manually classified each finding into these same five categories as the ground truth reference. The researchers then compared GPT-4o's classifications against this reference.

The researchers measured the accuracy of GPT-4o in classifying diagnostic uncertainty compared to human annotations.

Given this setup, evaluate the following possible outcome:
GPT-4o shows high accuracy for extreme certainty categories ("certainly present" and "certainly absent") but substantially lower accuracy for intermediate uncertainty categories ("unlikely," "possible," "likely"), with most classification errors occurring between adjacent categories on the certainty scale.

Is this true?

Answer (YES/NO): NO